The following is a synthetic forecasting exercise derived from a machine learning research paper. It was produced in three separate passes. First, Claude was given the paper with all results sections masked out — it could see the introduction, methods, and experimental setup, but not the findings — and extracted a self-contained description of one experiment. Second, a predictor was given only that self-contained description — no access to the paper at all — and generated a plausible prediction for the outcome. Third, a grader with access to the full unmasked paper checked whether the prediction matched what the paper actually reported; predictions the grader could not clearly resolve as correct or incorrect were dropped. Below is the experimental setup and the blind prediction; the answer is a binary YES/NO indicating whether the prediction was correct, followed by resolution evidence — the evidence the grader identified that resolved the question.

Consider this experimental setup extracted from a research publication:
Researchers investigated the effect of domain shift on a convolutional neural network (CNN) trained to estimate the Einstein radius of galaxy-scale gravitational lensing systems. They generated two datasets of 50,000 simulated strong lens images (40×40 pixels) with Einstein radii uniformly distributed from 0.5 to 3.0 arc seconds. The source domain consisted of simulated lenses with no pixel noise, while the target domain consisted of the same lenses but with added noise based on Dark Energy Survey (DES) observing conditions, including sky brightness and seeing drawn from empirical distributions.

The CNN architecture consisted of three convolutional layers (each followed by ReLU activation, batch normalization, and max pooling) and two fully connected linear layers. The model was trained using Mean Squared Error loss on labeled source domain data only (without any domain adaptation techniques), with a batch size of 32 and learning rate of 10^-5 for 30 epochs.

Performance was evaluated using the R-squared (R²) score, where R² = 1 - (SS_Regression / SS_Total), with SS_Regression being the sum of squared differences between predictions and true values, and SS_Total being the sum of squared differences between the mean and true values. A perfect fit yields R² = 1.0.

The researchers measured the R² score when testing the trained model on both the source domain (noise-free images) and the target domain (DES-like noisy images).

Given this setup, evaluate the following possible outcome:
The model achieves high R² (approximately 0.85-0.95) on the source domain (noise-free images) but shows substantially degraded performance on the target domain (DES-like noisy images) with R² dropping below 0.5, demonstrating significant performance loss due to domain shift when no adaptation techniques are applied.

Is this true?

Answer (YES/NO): NO